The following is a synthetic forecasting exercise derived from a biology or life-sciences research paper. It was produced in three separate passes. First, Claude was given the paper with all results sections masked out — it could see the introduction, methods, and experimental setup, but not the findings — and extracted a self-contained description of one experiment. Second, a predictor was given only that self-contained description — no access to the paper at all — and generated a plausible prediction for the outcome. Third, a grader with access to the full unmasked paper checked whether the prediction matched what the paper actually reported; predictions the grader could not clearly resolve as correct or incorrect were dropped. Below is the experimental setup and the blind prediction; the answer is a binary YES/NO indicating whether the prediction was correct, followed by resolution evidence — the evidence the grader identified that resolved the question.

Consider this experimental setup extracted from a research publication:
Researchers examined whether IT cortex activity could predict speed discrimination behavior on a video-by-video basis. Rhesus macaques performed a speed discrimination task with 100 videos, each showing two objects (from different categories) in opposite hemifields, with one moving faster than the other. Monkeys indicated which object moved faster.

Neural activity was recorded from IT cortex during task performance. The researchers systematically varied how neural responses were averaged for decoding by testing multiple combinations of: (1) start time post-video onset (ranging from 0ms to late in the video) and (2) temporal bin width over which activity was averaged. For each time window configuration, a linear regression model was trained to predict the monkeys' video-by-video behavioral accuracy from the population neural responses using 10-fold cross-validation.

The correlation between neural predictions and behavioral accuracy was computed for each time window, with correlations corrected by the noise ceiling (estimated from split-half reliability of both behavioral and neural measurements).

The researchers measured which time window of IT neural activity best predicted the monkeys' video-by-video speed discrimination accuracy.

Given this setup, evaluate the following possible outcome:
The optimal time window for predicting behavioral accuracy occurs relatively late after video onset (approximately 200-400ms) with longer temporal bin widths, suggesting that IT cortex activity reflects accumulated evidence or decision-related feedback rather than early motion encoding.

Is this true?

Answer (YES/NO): YES